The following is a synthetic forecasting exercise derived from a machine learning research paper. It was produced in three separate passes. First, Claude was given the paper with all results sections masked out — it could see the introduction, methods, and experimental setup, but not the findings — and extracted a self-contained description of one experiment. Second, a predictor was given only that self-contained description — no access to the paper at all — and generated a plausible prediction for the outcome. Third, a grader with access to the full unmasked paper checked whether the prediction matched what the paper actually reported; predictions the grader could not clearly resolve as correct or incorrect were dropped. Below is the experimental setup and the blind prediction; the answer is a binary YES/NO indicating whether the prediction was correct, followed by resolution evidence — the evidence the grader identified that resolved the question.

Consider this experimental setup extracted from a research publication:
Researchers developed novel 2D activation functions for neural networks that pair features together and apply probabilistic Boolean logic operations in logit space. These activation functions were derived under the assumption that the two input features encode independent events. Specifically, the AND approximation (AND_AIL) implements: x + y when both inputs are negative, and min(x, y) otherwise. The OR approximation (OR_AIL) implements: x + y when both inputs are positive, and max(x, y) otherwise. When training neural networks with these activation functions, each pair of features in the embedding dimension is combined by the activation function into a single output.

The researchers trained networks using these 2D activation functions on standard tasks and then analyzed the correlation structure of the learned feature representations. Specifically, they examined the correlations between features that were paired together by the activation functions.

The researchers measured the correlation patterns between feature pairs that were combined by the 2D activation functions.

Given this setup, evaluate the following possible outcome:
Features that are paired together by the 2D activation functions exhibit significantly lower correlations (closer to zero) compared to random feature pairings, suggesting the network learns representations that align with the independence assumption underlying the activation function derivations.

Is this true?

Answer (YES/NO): NO